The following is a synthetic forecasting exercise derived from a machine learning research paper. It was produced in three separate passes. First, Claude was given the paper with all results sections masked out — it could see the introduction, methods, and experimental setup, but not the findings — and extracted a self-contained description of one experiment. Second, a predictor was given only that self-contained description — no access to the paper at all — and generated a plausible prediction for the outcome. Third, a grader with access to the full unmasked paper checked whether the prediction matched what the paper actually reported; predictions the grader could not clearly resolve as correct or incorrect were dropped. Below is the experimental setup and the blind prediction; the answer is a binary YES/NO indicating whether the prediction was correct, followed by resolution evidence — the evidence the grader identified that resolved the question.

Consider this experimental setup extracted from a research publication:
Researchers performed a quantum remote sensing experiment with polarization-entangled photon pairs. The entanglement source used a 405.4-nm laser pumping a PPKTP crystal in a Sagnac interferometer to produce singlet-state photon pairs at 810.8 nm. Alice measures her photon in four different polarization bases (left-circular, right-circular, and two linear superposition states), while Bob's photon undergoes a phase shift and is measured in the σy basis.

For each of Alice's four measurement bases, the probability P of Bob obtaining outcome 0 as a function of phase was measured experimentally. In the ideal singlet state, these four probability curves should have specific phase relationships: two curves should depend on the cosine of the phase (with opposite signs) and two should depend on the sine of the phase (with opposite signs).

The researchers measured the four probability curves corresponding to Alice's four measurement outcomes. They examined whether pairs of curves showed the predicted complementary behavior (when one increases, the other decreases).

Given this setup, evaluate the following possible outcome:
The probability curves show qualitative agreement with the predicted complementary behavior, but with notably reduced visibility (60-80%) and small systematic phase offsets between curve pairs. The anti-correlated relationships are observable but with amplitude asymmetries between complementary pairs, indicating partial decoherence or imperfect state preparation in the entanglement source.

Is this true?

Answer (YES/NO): NO